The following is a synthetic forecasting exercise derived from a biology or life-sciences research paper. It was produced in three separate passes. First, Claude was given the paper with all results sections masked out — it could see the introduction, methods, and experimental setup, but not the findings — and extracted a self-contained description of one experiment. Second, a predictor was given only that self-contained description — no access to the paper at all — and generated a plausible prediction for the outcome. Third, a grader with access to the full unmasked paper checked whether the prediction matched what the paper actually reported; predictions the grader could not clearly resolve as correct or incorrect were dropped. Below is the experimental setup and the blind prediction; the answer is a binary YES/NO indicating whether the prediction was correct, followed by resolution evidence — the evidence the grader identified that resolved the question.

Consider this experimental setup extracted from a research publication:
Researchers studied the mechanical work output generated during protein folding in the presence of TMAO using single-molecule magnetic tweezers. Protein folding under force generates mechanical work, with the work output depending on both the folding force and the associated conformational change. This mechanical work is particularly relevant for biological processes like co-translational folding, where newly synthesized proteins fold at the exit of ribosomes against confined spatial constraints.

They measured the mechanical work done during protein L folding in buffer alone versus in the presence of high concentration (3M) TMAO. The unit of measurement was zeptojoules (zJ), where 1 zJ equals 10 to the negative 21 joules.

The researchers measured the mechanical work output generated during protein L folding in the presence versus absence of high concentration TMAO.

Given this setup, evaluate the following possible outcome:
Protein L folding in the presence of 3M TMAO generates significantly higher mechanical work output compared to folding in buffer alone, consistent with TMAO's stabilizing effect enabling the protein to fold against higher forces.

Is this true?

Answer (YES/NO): YES